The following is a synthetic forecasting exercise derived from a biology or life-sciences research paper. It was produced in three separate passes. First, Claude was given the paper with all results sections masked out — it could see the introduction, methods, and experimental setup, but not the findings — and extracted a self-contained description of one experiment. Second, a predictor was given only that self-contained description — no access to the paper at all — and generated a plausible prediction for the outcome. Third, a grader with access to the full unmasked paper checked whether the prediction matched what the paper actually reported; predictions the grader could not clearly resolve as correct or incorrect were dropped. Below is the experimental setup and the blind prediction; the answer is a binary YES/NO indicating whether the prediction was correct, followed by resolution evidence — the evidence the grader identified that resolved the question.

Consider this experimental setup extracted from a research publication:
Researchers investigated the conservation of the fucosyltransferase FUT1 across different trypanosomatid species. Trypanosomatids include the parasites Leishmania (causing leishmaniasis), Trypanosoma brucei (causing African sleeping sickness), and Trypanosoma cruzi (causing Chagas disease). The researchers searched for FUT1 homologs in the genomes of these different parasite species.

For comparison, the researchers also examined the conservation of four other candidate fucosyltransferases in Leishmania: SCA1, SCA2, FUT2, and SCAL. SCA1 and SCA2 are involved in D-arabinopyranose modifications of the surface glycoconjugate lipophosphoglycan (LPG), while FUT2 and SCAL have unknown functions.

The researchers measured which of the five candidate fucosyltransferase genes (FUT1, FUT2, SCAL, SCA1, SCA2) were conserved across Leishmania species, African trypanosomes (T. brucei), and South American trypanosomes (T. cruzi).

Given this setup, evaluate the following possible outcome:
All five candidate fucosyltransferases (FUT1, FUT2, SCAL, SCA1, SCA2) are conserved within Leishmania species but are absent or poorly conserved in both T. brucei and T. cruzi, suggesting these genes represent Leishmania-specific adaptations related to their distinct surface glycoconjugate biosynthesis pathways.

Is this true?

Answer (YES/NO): NO